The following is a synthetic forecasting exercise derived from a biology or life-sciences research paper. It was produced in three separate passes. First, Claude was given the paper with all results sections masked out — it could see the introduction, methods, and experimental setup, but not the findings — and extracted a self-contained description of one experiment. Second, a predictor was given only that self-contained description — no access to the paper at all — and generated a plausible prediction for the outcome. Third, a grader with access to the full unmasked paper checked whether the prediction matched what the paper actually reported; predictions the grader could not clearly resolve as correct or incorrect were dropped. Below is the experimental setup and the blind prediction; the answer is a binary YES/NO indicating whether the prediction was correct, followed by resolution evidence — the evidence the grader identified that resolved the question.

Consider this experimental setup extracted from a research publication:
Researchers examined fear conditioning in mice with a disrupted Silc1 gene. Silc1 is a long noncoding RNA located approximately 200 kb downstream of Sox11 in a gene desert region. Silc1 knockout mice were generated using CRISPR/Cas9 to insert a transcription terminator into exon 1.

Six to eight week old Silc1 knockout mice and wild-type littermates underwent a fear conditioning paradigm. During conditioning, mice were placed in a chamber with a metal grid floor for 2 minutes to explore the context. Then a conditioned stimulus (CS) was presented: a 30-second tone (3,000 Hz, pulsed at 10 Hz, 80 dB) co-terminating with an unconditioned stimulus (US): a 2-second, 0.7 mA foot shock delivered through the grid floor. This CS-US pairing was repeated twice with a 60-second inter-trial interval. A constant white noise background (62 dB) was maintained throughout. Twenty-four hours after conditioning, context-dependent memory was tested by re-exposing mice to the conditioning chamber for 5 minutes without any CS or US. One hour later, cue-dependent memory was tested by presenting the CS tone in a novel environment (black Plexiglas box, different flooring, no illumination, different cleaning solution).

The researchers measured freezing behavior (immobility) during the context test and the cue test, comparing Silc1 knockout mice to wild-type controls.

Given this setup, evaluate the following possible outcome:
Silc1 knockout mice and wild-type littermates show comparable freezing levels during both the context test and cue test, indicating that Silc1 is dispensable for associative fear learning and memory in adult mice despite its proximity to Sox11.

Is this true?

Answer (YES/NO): YES